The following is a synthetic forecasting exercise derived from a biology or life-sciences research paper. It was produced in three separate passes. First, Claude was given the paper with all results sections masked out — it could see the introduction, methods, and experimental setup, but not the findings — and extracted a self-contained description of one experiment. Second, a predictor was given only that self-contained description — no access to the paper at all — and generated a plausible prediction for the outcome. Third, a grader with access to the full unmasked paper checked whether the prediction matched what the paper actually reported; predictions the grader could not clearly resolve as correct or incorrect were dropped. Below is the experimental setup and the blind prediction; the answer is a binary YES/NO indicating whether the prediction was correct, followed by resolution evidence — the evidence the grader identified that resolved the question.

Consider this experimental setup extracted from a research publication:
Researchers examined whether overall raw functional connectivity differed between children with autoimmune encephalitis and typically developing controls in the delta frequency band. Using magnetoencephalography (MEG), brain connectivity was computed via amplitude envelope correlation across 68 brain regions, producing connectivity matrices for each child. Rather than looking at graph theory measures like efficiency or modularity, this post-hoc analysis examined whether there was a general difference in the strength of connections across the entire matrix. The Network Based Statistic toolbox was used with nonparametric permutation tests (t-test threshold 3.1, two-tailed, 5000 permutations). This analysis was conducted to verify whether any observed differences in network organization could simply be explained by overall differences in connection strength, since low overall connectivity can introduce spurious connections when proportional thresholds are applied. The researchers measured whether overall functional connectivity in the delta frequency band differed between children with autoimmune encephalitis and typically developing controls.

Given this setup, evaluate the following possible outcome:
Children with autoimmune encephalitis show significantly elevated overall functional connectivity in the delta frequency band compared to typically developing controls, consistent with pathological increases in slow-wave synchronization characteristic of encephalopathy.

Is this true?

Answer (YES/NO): NO